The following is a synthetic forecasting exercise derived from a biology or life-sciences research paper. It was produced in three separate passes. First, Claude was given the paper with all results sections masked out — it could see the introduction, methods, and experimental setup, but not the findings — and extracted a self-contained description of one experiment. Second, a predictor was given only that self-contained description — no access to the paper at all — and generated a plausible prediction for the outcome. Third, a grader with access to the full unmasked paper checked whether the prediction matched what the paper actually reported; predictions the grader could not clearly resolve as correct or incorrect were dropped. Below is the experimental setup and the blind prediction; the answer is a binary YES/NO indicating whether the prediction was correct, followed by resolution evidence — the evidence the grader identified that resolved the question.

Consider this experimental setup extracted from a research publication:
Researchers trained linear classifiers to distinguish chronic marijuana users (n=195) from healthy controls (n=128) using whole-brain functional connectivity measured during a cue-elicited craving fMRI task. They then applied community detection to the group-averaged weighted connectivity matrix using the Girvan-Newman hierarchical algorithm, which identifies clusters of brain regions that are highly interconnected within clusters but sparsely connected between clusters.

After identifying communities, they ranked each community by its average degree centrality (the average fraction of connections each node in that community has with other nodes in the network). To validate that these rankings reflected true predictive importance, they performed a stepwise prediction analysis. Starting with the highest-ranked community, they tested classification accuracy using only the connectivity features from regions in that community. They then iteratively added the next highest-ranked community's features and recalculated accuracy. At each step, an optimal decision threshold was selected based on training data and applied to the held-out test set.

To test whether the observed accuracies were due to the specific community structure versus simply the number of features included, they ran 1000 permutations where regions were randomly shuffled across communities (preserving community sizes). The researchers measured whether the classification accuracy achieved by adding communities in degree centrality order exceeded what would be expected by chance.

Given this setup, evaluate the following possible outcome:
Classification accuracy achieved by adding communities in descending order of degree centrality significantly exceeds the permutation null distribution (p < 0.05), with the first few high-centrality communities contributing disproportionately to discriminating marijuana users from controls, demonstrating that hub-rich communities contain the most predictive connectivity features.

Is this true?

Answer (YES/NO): YES